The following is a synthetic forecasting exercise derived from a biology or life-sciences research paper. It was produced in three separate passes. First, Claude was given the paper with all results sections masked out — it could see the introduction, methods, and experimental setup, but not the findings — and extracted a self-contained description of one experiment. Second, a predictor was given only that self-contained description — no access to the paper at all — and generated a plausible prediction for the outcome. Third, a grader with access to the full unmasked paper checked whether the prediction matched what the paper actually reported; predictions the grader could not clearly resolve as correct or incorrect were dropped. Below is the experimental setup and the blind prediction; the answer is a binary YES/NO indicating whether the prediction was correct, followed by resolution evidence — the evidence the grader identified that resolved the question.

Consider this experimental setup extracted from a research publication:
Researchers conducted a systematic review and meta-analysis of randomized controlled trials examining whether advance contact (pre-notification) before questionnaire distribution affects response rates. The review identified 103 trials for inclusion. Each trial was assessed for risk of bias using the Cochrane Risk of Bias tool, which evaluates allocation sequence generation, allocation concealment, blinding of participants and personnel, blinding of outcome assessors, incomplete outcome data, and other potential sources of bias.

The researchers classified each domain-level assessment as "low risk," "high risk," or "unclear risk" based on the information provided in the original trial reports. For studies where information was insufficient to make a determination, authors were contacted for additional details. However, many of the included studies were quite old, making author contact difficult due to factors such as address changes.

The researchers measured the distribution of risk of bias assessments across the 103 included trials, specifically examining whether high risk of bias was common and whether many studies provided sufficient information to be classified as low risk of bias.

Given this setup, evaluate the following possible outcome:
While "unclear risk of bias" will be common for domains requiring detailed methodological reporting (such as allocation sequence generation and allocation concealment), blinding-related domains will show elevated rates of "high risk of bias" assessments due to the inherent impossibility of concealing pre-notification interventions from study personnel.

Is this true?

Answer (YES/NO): NO